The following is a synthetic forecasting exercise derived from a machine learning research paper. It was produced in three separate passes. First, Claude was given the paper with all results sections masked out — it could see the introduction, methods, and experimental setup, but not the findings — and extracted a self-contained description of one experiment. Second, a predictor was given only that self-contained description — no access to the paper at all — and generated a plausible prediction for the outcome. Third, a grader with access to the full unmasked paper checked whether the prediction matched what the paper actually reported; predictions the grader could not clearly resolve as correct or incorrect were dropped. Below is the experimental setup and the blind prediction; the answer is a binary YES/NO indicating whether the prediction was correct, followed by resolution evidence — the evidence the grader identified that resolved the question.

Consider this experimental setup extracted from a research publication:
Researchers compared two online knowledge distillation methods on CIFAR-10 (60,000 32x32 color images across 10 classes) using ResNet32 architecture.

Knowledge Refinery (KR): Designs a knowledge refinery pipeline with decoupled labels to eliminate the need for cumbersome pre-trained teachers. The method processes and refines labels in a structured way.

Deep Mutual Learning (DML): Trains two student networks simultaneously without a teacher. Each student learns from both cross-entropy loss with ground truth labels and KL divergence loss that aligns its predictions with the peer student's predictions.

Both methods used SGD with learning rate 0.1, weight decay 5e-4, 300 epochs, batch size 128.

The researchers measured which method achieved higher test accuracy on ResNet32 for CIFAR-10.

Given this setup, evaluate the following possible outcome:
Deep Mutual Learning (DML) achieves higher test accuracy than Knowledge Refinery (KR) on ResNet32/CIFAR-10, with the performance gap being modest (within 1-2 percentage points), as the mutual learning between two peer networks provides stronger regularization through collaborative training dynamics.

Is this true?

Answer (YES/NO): YES